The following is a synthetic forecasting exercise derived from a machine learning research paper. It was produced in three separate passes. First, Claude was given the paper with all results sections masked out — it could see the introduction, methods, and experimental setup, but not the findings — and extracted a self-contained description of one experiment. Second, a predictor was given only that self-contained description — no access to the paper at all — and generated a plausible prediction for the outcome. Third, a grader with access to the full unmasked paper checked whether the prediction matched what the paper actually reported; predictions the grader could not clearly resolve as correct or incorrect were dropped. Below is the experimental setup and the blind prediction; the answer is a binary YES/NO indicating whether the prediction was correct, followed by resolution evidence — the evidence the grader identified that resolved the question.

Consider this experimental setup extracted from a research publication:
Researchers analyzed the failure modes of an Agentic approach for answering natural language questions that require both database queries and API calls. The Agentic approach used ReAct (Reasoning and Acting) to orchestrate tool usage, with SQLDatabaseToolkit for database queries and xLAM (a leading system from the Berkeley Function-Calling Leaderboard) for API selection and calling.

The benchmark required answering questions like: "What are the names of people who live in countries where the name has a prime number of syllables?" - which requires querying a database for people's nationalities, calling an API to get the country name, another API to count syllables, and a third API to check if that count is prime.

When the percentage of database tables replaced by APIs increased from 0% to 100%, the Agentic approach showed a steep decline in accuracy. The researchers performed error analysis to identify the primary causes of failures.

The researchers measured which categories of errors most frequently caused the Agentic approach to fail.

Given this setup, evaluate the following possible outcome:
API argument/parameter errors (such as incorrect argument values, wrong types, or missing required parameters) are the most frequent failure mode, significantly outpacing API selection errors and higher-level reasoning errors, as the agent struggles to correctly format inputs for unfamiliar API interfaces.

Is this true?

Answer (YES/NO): NO